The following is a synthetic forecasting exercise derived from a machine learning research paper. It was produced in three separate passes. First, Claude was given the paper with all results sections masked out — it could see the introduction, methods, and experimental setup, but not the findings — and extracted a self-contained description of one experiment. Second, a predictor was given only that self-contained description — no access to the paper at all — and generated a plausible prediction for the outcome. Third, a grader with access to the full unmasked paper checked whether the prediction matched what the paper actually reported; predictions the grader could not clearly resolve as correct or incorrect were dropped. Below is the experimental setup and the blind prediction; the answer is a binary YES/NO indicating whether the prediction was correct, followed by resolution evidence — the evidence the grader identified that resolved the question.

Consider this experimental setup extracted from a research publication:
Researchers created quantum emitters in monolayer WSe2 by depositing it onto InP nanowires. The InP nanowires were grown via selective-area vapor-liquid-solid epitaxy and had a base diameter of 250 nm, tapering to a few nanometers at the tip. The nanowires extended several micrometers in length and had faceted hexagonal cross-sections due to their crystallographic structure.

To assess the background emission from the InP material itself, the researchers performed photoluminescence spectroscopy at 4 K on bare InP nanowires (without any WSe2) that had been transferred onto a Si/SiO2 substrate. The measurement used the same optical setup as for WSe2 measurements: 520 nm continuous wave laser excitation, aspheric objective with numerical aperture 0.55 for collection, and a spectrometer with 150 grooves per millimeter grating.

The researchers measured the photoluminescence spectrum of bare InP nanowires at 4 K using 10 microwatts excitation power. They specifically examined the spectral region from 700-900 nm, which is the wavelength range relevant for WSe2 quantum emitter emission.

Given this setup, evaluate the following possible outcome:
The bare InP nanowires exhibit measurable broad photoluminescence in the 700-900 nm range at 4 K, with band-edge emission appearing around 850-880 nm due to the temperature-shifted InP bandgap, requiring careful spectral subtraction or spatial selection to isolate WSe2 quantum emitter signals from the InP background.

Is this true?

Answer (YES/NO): NO